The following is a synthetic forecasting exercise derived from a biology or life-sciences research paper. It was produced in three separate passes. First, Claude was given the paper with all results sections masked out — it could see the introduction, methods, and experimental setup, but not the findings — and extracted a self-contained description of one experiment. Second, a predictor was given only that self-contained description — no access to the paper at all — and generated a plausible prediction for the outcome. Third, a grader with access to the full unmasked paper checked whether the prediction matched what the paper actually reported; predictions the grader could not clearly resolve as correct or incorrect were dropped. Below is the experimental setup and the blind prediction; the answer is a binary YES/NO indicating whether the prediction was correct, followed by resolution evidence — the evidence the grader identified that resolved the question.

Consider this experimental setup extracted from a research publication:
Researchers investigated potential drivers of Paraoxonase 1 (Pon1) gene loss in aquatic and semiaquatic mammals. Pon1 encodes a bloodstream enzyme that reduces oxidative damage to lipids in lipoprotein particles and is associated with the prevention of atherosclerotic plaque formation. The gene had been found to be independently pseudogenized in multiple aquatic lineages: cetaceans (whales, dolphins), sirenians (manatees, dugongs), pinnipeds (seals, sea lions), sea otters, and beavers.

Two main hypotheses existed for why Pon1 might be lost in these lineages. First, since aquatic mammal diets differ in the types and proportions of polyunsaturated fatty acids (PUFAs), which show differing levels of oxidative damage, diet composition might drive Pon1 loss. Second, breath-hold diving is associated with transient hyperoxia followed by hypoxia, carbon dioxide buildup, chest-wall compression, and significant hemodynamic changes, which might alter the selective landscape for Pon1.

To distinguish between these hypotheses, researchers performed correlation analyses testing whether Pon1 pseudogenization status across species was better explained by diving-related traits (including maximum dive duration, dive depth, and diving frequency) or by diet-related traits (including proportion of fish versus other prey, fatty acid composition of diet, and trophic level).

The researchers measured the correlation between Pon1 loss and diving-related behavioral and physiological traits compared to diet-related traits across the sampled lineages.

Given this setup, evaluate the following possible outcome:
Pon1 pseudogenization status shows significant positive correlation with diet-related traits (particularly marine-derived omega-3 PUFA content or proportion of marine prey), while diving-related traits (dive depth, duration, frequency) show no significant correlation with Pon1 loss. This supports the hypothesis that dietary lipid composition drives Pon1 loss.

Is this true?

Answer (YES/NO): NO